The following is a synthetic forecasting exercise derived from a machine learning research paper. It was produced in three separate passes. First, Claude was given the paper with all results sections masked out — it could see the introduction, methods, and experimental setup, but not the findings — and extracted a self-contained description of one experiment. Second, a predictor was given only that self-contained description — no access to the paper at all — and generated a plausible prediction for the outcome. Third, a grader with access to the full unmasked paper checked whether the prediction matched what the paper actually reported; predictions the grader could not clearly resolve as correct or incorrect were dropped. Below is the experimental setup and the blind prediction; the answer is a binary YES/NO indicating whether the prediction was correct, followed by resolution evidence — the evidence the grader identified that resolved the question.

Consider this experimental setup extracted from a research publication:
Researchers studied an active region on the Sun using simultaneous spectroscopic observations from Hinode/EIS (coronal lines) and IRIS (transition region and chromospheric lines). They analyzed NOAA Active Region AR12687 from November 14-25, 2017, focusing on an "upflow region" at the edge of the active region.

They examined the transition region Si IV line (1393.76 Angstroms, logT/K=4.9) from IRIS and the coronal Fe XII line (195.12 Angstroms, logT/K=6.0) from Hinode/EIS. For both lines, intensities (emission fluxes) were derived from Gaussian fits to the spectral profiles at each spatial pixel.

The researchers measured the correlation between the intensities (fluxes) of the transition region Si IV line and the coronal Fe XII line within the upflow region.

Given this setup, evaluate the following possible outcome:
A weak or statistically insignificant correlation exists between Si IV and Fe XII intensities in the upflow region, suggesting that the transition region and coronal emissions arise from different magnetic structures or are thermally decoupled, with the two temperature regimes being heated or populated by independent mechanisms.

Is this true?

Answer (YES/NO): NO